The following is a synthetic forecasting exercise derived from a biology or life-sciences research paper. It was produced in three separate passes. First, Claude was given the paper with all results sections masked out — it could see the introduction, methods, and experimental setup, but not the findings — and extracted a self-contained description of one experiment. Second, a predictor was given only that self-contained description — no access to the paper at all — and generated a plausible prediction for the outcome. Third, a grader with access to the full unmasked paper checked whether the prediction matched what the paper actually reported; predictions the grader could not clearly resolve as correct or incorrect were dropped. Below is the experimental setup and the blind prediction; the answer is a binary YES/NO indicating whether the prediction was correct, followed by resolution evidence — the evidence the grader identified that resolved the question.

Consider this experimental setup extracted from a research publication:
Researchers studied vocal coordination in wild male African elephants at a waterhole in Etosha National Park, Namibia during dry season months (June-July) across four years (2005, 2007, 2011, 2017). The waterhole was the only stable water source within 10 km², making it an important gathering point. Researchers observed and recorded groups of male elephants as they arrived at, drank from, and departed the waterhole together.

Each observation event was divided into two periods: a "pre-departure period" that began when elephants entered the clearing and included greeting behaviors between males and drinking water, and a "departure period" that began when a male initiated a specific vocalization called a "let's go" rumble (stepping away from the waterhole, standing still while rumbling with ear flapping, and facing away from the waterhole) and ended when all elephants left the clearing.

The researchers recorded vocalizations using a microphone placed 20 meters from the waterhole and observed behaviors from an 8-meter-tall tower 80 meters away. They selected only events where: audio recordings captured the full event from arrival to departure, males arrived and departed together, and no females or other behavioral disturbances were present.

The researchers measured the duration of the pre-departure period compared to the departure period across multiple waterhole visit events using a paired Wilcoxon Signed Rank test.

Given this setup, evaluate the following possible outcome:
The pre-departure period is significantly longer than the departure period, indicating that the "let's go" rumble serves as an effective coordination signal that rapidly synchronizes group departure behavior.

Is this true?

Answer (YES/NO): NO